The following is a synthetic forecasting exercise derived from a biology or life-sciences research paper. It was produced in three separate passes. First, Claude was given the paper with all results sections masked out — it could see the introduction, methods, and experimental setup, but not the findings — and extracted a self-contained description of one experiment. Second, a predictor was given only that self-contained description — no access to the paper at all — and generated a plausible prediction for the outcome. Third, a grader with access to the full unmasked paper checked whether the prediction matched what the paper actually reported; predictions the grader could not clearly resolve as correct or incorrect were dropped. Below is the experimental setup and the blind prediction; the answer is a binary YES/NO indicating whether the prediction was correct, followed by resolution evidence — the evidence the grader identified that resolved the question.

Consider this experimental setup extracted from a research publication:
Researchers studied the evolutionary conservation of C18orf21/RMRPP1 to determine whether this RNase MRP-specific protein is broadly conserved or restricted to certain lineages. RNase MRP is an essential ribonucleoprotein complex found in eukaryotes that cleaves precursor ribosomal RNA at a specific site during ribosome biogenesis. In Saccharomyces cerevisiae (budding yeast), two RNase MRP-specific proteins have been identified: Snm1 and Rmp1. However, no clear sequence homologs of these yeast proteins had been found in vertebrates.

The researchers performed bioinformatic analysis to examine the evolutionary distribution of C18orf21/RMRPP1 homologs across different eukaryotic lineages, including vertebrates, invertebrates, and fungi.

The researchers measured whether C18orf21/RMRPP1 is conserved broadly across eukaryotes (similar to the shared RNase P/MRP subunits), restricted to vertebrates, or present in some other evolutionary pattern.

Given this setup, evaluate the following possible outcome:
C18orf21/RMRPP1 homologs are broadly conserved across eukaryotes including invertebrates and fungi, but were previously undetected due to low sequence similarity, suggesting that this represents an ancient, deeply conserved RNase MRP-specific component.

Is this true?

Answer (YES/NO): NO